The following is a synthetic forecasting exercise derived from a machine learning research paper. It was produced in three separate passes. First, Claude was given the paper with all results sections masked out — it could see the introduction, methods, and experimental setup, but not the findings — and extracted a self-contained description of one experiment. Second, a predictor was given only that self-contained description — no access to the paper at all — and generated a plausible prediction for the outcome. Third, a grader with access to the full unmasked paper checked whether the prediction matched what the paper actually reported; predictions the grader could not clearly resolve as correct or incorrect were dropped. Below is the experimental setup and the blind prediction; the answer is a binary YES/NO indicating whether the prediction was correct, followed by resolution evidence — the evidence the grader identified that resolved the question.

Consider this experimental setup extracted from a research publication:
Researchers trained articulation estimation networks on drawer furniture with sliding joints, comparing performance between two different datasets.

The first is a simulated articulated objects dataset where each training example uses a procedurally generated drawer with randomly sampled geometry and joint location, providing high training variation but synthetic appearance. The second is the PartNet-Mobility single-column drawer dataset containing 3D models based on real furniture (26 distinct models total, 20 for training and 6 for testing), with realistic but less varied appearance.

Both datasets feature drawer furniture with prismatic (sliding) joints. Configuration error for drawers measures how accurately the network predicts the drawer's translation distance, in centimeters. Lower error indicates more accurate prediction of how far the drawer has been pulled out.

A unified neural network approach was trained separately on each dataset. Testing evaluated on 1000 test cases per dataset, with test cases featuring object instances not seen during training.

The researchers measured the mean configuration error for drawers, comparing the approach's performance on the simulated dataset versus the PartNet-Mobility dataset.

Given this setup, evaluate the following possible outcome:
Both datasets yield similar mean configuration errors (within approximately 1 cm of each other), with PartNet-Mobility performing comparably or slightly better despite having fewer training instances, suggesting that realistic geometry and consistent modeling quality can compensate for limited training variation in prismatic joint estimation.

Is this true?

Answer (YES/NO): NO